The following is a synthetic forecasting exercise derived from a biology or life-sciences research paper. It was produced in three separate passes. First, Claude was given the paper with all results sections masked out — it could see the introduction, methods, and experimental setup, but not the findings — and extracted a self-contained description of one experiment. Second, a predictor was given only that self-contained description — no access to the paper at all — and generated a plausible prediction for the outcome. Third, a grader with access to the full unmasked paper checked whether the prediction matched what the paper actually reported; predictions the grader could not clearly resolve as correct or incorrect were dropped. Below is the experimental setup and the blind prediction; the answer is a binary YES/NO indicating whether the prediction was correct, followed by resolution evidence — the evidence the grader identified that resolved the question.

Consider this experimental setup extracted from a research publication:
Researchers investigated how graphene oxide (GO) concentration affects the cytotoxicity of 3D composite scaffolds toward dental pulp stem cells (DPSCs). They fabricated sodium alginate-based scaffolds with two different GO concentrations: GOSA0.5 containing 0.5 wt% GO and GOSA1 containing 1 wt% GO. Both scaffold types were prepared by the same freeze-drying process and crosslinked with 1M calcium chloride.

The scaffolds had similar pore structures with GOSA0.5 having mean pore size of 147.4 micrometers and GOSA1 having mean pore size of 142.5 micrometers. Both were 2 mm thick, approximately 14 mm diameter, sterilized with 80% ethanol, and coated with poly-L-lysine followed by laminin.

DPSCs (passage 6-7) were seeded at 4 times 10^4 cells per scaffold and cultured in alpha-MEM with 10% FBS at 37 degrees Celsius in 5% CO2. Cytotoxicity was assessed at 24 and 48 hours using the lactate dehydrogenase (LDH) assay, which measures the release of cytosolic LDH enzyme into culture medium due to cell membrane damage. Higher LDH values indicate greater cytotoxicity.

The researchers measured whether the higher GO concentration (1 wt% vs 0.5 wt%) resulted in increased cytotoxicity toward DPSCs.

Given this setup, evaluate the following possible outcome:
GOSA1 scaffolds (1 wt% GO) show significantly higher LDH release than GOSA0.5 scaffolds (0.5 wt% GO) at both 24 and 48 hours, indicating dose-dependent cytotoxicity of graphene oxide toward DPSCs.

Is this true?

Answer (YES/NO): NO